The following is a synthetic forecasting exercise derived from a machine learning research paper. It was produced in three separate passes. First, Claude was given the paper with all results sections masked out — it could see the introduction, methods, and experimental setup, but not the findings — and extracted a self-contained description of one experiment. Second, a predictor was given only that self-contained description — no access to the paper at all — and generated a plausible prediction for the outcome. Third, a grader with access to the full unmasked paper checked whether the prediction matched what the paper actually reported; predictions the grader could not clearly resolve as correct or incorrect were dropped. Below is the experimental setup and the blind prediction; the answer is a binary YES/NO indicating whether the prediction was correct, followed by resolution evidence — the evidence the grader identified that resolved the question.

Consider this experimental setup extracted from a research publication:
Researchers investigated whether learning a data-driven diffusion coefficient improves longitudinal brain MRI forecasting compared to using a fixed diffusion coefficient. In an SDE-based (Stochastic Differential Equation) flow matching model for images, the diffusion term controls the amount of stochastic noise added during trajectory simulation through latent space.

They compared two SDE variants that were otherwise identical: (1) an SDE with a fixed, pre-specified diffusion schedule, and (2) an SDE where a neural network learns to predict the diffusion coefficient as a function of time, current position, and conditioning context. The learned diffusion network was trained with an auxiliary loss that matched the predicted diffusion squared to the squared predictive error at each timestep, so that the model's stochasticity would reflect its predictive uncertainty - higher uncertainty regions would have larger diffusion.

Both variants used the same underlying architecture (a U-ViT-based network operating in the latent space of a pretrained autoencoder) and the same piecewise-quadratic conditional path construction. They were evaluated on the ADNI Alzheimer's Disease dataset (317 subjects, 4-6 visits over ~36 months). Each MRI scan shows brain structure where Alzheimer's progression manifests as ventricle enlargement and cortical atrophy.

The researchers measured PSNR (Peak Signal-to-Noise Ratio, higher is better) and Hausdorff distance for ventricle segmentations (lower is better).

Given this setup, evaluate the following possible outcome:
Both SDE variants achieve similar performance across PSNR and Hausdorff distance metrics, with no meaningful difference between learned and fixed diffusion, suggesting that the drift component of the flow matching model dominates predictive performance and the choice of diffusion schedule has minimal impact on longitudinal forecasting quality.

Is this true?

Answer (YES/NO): NO